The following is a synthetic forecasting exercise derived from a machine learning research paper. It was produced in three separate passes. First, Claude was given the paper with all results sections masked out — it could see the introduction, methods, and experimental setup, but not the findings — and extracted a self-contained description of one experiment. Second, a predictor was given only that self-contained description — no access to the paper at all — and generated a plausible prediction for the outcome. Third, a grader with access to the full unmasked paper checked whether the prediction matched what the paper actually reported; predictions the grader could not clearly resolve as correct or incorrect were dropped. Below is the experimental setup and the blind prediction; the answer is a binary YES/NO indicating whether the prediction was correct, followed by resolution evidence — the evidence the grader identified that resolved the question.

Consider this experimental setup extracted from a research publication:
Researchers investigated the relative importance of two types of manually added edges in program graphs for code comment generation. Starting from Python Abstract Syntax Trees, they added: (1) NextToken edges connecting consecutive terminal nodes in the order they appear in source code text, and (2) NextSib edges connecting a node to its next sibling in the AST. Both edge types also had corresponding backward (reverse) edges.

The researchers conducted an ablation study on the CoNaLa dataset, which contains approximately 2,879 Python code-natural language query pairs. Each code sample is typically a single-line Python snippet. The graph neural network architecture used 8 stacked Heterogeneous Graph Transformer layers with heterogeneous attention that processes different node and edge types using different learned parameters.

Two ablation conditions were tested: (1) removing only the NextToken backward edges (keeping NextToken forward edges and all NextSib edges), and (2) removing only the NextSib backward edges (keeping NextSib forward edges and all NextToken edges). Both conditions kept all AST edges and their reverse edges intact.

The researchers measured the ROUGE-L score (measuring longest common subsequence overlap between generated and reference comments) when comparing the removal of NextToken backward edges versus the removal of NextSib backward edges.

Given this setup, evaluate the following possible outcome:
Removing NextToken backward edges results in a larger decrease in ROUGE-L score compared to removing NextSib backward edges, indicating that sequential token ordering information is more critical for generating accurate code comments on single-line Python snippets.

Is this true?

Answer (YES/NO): NO